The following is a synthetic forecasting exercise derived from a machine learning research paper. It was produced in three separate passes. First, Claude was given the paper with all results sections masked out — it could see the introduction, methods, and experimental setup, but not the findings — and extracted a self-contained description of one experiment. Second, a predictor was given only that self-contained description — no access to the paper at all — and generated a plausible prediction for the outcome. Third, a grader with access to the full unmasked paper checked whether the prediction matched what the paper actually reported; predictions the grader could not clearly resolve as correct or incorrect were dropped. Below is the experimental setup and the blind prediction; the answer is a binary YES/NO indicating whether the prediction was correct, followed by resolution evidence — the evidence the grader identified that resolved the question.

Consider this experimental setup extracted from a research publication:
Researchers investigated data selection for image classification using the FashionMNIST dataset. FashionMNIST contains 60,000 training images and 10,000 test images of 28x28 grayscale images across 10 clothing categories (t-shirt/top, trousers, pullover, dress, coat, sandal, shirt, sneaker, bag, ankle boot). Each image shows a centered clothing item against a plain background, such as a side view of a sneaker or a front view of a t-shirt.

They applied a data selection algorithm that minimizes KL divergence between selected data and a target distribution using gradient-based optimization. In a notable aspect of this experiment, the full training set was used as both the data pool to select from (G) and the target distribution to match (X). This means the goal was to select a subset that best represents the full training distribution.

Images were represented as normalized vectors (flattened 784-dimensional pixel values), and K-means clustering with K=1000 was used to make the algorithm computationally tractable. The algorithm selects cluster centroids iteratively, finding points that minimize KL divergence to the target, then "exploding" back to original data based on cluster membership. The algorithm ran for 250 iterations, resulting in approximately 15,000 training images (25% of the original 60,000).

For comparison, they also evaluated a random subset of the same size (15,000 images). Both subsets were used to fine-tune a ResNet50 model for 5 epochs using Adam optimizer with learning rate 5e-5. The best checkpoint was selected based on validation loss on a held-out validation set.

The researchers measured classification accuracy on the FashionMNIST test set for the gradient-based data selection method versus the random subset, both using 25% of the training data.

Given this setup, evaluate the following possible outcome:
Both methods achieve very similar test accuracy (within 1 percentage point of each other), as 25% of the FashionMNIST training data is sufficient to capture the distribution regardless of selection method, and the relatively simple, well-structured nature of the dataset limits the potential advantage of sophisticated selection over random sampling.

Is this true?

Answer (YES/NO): NO